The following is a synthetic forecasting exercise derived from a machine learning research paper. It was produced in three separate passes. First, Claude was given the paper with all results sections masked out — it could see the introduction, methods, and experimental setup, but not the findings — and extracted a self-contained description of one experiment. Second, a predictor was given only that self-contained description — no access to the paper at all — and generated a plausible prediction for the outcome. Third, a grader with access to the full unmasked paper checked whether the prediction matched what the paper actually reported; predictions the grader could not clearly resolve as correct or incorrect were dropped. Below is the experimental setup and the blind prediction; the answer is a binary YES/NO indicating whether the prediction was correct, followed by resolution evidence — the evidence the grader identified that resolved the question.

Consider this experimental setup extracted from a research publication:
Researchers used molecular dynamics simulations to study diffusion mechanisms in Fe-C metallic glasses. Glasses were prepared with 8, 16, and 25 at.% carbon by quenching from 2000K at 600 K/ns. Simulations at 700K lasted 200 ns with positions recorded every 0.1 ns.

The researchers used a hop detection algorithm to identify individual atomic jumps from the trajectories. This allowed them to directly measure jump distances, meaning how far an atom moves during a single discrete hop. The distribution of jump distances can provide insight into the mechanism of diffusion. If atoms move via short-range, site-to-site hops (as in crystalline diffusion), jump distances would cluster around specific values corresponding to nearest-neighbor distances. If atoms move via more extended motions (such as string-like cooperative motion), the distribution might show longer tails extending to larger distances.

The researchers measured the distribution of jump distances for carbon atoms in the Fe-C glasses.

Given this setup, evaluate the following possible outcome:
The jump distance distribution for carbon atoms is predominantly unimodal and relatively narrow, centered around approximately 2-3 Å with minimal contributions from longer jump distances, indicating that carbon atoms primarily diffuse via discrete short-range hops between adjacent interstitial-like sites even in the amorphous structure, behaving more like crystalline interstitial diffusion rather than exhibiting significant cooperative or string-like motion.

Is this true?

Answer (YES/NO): NO